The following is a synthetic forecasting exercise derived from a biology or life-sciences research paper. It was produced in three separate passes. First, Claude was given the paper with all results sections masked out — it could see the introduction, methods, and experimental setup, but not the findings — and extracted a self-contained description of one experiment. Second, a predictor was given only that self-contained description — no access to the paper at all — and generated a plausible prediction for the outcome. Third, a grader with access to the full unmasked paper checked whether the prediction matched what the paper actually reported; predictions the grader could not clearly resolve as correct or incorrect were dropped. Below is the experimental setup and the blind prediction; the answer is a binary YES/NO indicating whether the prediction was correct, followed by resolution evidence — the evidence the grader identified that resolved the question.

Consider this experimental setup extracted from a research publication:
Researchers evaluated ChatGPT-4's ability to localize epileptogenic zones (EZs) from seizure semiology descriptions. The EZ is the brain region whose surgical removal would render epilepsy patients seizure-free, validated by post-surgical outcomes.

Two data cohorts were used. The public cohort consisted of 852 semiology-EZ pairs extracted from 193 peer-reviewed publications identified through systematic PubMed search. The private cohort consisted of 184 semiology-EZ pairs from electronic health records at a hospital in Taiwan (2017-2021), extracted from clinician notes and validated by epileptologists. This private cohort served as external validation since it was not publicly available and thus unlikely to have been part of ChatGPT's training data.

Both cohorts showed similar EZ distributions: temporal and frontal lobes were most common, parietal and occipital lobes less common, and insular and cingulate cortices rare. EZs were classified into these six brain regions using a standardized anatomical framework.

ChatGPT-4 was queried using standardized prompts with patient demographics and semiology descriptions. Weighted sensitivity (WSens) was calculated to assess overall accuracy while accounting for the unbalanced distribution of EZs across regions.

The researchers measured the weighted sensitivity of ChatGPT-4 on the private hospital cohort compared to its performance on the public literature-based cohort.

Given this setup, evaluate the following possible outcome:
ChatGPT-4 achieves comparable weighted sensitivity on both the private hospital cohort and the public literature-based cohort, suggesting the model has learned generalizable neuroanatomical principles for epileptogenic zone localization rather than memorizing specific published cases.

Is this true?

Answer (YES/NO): YES